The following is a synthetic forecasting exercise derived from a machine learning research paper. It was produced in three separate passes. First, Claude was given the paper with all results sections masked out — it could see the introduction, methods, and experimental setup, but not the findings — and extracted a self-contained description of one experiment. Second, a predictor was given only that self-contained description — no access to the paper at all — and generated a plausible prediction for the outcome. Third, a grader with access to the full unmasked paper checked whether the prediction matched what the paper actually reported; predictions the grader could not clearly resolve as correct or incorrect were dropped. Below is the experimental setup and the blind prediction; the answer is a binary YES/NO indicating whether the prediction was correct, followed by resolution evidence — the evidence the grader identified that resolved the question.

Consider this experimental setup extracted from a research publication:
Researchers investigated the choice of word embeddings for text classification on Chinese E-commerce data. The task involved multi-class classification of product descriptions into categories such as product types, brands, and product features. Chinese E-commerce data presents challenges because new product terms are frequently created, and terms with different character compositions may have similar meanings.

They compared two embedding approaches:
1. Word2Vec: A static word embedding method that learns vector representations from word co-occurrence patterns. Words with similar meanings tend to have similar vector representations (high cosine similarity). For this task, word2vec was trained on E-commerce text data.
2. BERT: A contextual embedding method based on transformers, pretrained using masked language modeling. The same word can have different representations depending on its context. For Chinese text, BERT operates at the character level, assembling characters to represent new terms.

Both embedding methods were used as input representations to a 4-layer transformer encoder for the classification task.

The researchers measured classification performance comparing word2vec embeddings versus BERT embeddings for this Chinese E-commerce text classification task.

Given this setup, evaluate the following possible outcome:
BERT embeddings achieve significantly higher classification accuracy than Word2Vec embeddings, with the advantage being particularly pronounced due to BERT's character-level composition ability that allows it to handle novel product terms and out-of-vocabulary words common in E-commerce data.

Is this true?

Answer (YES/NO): NO